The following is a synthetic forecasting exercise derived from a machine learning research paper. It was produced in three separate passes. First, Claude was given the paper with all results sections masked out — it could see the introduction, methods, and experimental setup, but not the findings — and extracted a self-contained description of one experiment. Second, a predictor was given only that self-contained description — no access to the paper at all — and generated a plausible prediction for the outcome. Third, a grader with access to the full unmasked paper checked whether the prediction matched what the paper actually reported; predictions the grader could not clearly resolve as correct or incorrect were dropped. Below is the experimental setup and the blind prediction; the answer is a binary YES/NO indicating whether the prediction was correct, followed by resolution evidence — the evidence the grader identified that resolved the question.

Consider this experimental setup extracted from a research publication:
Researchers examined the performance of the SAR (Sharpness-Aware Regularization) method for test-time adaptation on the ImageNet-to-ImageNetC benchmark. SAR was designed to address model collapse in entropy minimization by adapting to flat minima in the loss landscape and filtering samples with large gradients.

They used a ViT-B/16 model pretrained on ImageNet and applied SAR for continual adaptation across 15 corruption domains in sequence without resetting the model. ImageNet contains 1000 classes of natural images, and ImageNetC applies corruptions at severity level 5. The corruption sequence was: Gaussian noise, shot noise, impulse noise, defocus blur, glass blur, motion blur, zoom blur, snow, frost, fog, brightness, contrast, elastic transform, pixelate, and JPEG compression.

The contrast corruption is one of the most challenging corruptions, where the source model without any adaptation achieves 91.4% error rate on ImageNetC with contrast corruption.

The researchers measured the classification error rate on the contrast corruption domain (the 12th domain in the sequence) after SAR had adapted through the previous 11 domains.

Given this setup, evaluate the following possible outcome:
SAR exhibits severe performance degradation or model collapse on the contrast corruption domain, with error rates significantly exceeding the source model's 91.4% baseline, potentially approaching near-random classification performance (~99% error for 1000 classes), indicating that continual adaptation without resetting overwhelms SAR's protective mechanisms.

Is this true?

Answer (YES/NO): NO